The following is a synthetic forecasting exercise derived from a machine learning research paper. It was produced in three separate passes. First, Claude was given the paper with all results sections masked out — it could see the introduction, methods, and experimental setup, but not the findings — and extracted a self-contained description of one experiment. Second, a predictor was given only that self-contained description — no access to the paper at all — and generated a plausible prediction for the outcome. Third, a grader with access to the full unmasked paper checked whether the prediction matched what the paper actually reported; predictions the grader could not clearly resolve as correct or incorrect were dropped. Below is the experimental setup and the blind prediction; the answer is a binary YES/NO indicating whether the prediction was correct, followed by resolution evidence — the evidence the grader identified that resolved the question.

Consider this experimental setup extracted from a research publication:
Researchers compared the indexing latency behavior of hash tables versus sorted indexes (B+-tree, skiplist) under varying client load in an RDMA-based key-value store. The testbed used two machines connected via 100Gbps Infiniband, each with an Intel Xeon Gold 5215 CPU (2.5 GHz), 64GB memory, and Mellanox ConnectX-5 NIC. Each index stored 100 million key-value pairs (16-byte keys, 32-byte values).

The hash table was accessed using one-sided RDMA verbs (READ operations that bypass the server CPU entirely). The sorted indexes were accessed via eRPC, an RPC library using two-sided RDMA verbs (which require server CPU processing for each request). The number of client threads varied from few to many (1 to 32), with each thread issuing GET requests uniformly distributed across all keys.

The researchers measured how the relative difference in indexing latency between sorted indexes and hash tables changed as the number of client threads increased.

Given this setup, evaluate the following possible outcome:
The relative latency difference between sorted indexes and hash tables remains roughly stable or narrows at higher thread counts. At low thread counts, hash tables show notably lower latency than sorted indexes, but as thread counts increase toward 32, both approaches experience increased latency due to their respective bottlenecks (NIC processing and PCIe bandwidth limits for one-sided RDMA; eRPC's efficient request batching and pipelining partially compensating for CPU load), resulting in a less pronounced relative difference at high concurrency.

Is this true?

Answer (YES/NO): NO